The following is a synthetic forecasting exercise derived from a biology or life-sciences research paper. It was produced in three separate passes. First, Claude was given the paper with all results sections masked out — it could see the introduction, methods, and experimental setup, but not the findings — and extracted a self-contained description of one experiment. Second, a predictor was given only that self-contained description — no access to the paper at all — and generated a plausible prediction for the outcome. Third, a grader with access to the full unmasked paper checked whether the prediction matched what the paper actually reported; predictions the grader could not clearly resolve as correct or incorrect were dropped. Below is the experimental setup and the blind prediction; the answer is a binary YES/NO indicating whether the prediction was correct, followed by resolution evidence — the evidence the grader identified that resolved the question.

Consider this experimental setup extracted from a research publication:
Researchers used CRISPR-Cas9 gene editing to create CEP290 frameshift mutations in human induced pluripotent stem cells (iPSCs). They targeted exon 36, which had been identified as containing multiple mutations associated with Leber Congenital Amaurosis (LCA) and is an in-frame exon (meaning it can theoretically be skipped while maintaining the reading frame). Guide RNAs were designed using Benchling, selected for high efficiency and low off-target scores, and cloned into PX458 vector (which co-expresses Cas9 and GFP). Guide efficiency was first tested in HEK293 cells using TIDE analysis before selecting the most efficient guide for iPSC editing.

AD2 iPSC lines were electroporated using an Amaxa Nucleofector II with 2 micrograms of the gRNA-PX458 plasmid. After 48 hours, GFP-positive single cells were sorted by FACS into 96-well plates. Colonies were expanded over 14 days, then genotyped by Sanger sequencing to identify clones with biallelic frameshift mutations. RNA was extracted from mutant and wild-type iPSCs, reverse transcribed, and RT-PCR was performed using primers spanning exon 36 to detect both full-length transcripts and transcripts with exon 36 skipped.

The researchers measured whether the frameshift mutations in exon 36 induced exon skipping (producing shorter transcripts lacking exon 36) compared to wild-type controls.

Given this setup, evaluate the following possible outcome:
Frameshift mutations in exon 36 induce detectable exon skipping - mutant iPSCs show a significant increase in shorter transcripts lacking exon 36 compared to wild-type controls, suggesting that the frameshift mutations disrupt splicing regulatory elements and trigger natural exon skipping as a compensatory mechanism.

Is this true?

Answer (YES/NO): NO